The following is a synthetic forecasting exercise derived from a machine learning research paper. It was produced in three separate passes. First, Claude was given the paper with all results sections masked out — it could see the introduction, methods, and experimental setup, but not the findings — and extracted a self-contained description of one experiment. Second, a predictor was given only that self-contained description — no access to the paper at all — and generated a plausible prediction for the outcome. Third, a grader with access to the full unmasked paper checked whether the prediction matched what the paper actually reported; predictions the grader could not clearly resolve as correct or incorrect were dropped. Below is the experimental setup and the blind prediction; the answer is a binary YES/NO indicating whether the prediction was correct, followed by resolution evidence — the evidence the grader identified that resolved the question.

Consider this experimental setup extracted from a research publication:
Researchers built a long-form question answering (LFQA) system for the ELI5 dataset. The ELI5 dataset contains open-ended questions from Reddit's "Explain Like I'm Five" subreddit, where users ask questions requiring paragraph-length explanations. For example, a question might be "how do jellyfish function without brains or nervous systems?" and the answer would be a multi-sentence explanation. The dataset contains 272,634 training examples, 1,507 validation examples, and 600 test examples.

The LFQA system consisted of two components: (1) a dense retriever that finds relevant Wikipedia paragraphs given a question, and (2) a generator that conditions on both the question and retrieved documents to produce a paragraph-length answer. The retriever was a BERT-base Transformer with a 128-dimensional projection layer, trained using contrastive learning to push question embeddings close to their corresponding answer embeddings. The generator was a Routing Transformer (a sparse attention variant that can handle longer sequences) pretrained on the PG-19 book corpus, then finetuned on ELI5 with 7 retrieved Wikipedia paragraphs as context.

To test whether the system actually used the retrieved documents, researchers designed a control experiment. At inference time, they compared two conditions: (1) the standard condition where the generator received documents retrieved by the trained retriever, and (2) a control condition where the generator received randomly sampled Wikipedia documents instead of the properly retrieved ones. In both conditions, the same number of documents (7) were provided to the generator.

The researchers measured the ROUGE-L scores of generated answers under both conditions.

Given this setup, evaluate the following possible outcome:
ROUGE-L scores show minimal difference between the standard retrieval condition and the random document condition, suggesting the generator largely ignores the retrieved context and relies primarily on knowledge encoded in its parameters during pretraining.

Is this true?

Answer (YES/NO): YES